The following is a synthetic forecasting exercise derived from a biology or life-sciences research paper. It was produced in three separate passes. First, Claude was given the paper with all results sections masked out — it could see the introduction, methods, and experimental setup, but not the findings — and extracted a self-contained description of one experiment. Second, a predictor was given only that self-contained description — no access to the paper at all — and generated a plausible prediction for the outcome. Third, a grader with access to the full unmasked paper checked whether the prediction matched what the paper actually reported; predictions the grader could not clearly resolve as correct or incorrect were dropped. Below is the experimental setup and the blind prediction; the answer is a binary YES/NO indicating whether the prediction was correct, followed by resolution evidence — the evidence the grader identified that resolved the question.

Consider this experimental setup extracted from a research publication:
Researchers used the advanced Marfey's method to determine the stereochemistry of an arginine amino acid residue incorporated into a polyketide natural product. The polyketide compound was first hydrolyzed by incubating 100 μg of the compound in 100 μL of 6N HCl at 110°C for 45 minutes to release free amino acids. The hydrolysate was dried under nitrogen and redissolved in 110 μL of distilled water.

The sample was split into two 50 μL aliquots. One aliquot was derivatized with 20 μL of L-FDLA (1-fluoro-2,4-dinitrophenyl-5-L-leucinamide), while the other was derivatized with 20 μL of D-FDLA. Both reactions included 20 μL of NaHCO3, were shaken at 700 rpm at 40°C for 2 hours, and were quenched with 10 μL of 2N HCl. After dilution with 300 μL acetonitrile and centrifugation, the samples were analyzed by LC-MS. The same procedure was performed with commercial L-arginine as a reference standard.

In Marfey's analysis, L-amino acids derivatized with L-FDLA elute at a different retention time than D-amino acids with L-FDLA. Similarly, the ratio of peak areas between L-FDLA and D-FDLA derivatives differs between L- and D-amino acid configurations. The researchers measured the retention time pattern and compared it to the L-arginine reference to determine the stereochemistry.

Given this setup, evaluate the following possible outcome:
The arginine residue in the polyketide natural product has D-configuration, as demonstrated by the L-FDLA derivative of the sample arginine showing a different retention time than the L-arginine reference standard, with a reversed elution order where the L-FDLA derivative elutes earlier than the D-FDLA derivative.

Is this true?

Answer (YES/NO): NO